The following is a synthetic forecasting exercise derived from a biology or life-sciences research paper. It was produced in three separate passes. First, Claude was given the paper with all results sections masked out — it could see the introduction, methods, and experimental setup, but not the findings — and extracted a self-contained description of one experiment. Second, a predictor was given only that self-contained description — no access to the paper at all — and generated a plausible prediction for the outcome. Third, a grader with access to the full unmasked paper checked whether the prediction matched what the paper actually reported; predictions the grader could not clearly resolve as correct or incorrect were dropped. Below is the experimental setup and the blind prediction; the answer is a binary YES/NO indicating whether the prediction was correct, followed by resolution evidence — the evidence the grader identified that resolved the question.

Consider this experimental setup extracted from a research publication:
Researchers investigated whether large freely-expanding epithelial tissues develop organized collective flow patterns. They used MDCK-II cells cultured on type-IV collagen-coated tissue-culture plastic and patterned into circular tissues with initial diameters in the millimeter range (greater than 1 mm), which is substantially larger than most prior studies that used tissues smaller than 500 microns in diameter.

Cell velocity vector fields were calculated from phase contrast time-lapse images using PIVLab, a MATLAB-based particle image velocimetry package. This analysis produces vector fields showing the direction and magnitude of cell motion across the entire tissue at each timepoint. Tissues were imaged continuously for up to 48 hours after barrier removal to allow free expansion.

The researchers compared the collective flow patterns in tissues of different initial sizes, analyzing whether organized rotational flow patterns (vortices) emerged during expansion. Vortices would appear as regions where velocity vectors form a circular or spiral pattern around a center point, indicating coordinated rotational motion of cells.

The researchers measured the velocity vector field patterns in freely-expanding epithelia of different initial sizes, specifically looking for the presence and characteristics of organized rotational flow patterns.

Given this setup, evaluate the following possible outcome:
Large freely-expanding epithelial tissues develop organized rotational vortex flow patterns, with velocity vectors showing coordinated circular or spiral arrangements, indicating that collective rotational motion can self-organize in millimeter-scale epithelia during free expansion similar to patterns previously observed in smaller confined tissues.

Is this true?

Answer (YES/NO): NO